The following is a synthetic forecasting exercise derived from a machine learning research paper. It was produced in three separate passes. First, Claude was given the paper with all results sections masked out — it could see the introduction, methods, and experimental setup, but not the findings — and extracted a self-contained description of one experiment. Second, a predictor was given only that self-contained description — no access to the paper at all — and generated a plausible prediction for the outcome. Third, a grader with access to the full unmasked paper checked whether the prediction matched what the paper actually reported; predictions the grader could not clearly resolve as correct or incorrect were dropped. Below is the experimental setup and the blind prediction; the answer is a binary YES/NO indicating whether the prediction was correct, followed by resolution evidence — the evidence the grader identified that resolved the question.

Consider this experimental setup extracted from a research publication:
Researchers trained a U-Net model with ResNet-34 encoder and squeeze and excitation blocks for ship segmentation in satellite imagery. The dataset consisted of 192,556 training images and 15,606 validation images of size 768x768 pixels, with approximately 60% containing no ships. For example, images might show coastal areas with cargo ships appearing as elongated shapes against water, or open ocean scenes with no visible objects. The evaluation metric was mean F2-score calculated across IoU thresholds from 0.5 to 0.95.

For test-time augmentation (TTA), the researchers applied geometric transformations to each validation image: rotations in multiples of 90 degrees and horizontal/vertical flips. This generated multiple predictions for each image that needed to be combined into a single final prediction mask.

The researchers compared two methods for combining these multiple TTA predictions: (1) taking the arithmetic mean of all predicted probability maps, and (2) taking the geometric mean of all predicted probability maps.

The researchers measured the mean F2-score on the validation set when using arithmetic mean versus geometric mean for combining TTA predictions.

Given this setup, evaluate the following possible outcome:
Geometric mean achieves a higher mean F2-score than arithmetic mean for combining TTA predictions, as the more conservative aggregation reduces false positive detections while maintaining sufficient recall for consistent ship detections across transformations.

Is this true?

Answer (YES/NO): NO